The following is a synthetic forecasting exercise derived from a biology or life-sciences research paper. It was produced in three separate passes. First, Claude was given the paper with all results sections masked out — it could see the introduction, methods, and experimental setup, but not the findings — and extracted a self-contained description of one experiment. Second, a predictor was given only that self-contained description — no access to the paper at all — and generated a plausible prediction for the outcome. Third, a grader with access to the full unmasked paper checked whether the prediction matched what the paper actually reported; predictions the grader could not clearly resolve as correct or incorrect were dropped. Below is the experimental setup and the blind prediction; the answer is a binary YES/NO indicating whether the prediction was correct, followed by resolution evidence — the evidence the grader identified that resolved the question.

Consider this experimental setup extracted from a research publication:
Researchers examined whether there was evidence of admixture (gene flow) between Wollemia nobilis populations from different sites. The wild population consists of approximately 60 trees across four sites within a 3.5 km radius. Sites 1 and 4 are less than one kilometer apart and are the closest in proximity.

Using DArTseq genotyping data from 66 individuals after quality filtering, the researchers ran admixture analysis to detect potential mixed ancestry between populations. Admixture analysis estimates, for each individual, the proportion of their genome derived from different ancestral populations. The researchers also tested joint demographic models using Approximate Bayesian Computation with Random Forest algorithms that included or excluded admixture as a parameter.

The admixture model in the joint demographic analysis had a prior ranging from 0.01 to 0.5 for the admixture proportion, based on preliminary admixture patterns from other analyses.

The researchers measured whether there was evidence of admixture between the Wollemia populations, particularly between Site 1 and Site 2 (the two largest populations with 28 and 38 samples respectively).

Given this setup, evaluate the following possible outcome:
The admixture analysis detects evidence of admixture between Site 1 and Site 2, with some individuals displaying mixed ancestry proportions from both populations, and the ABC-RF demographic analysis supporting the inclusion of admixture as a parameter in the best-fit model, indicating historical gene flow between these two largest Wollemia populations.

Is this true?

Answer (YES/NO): NO